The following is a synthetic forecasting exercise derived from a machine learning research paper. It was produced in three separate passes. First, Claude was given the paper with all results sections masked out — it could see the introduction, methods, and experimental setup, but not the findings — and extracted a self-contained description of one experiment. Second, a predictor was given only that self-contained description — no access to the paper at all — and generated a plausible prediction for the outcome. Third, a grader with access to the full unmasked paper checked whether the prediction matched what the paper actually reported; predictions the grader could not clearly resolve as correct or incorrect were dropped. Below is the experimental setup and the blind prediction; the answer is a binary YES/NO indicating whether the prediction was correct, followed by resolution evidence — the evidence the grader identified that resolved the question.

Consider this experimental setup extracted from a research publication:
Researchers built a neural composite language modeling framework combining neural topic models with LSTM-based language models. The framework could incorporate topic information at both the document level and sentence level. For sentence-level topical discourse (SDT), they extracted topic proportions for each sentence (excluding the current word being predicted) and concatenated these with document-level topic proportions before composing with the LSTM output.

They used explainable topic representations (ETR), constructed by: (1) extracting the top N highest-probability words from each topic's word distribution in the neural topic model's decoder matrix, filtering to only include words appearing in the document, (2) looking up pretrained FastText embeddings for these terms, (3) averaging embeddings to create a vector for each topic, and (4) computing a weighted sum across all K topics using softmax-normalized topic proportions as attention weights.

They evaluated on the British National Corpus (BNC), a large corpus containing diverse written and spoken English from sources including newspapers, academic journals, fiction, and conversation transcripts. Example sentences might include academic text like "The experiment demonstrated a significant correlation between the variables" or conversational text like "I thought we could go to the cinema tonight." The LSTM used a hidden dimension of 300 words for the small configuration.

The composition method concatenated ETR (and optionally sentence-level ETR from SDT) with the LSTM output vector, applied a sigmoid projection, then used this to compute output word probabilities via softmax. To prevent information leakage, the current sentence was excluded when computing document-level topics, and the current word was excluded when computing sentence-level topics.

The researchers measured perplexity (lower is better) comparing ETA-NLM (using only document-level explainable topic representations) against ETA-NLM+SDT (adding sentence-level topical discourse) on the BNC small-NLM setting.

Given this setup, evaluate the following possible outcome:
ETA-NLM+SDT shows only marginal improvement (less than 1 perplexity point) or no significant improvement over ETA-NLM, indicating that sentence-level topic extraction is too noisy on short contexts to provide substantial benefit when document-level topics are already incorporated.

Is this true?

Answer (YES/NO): YES